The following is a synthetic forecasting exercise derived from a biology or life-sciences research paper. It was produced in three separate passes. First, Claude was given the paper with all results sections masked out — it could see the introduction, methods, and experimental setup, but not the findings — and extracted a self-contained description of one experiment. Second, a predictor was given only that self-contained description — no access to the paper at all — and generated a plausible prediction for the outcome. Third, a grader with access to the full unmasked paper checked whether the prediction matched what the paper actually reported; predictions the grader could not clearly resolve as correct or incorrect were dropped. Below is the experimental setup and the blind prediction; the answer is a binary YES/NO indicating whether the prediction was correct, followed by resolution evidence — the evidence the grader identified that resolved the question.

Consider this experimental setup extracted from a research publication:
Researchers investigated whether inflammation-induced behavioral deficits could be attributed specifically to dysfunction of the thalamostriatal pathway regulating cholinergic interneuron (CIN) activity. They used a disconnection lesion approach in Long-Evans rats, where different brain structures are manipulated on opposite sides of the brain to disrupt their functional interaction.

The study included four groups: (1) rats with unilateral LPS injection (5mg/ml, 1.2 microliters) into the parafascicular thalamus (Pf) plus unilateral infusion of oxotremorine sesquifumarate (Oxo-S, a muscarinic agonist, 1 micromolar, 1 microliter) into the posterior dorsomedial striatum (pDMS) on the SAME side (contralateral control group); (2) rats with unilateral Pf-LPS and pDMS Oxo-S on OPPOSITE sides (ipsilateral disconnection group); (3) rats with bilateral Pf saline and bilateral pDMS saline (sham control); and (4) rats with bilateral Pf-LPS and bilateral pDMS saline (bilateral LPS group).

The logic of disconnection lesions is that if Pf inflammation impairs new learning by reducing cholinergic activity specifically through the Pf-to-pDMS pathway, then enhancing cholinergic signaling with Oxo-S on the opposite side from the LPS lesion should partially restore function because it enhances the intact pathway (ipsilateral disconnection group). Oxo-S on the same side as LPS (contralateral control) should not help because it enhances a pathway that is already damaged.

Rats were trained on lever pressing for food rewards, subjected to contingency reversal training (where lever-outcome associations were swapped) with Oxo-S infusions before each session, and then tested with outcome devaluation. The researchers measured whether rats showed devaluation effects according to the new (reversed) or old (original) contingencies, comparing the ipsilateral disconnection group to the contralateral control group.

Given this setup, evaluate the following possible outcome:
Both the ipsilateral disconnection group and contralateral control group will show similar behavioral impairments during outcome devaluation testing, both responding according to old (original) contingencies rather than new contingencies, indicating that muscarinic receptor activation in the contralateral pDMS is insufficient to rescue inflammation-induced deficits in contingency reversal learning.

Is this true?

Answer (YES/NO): NO